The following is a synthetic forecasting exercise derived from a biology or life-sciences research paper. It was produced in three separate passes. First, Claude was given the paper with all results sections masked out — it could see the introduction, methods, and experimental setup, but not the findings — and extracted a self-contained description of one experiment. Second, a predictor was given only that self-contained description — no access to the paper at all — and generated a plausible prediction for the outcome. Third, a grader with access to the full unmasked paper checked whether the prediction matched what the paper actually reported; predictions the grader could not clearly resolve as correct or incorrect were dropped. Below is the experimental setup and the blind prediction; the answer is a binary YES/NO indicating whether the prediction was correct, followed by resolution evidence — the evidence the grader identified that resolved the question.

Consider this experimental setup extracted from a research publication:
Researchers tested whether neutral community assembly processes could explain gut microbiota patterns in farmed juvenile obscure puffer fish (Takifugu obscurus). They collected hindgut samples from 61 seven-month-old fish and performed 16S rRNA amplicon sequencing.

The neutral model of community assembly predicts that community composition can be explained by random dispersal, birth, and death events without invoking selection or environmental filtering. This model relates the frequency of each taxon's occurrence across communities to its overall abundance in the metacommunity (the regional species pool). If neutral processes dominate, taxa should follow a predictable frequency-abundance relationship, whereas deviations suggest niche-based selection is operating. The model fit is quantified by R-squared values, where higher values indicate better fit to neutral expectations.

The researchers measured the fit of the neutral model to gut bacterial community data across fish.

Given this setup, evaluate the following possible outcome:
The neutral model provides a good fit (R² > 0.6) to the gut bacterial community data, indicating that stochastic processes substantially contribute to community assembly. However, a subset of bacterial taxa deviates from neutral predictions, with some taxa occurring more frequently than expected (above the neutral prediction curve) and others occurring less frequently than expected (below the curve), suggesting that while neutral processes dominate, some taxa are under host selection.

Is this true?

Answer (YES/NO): NO